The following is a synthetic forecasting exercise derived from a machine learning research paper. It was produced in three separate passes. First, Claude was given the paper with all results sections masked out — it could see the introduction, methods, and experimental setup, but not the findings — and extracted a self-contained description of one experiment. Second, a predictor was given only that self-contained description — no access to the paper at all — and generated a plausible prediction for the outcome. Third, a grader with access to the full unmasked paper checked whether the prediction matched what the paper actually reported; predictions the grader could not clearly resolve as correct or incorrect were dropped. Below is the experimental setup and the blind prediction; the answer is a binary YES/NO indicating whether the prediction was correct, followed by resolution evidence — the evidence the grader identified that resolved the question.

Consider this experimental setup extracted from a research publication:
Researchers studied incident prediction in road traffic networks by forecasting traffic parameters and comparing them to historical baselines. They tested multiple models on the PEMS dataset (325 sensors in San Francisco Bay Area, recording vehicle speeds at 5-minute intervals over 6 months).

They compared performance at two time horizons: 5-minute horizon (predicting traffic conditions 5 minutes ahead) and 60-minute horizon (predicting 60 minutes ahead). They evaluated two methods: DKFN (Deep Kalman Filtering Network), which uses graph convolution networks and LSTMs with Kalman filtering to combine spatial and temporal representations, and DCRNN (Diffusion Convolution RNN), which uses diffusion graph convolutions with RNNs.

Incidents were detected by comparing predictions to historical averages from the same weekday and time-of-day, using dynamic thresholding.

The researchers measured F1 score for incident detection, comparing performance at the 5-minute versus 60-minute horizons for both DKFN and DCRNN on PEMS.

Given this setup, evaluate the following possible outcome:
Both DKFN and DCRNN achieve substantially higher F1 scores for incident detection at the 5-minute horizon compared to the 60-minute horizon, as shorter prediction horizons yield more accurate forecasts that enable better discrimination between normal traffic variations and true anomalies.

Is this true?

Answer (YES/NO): NO